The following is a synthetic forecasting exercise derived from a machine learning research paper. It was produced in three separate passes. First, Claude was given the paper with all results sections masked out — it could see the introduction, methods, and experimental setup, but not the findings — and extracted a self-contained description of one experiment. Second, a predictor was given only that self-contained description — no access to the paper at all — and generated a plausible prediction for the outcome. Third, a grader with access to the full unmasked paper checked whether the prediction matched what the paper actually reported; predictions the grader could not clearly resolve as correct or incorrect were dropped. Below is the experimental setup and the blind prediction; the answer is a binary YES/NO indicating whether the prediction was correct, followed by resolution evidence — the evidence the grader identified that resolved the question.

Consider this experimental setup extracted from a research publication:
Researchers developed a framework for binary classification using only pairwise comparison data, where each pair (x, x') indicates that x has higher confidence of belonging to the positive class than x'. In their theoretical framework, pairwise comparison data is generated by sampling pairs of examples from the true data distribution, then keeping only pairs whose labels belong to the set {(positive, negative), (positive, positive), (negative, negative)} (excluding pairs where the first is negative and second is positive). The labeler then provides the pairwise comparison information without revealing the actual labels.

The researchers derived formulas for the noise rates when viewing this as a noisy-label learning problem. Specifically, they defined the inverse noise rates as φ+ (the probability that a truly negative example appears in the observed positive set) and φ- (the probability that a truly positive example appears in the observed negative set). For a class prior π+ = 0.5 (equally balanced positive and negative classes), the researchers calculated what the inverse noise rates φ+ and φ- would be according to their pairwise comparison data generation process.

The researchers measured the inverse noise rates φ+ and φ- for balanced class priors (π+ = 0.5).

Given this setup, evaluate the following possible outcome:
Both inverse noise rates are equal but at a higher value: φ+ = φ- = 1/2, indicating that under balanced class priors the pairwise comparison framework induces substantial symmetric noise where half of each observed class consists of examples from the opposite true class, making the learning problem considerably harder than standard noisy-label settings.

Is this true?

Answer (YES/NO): NO